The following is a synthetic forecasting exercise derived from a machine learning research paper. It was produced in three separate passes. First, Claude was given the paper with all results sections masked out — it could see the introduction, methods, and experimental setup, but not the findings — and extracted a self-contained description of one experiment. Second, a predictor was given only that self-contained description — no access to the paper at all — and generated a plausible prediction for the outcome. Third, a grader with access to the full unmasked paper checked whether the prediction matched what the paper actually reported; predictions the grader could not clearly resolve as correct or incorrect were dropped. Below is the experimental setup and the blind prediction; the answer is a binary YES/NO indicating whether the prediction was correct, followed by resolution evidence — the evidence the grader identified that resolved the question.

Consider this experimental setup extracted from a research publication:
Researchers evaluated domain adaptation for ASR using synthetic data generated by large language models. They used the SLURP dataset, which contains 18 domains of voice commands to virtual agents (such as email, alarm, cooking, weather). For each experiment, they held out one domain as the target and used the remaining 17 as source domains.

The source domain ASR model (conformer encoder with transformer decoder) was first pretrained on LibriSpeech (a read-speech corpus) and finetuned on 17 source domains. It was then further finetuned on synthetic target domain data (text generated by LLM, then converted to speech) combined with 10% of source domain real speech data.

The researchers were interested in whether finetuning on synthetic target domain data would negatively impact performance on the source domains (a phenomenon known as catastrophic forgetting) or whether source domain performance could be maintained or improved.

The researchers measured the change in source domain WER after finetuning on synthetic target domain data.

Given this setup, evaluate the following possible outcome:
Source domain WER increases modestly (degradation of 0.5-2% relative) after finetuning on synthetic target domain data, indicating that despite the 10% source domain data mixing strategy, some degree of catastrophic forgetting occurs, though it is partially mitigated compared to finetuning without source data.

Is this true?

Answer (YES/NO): NO